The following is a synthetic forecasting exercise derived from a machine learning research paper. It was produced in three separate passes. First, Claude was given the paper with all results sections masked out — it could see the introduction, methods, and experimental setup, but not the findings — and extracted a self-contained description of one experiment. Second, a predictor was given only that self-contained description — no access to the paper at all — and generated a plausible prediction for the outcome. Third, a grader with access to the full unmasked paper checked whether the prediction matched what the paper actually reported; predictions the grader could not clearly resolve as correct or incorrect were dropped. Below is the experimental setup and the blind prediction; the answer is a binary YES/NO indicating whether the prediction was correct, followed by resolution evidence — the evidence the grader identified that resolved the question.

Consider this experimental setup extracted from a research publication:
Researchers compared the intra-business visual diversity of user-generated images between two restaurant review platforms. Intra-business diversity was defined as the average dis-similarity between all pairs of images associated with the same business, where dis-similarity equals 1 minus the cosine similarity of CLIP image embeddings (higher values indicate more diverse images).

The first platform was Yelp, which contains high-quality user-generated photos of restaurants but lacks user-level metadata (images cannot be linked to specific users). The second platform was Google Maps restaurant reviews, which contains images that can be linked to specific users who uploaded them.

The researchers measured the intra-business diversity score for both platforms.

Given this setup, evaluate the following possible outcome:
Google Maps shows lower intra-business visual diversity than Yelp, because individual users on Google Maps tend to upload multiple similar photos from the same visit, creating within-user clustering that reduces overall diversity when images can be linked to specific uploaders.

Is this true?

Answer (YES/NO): YES